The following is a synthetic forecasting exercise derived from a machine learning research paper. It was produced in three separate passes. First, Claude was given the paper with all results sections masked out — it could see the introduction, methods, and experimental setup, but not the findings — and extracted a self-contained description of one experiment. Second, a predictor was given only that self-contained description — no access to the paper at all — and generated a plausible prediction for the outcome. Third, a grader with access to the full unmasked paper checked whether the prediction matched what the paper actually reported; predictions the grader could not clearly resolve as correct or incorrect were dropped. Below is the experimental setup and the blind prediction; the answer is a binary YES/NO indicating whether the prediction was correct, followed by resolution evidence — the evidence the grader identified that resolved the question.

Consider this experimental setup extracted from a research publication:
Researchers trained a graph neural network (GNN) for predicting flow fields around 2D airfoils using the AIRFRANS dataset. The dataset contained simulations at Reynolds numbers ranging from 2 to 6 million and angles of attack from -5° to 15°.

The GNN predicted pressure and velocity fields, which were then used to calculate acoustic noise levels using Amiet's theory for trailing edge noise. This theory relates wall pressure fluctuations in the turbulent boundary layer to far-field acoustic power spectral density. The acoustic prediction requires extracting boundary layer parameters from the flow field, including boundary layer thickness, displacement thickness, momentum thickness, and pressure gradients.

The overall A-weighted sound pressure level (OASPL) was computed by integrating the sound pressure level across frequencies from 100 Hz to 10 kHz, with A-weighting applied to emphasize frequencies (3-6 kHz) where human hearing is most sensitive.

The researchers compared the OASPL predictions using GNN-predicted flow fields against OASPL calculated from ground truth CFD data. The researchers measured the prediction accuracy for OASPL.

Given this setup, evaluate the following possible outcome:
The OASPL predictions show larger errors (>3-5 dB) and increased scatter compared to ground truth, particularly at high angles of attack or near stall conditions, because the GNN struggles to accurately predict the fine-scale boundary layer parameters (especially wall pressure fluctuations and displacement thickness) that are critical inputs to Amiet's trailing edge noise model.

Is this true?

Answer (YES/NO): NO